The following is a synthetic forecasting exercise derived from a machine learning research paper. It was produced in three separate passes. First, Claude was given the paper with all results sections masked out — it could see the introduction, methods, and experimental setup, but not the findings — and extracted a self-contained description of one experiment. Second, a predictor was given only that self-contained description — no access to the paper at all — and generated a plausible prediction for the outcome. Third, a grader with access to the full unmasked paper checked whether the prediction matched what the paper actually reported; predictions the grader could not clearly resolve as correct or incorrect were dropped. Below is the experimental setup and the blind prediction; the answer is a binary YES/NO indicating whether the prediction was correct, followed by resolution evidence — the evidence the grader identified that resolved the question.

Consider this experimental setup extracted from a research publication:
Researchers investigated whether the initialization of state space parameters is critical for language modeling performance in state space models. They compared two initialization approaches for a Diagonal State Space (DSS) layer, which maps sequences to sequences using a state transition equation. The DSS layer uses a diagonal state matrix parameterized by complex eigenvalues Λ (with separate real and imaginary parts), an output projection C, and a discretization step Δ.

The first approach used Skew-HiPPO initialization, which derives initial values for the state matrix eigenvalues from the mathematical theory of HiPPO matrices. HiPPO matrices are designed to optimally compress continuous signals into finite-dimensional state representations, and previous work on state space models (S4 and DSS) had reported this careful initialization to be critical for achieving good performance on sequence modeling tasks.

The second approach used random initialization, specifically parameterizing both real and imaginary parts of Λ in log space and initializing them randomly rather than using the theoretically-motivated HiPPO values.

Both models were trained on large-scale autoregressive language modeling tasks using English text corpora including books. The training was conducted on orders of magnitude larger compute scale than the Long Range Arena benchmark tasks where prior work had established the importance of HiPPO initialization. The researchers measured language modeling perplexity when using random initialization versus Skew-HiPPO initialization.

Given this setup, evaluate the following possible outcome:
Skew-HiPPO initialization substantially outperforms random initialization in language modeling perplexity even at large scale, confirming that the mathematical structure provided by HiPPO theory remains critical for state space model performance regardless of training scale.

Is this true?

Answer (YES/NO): NO